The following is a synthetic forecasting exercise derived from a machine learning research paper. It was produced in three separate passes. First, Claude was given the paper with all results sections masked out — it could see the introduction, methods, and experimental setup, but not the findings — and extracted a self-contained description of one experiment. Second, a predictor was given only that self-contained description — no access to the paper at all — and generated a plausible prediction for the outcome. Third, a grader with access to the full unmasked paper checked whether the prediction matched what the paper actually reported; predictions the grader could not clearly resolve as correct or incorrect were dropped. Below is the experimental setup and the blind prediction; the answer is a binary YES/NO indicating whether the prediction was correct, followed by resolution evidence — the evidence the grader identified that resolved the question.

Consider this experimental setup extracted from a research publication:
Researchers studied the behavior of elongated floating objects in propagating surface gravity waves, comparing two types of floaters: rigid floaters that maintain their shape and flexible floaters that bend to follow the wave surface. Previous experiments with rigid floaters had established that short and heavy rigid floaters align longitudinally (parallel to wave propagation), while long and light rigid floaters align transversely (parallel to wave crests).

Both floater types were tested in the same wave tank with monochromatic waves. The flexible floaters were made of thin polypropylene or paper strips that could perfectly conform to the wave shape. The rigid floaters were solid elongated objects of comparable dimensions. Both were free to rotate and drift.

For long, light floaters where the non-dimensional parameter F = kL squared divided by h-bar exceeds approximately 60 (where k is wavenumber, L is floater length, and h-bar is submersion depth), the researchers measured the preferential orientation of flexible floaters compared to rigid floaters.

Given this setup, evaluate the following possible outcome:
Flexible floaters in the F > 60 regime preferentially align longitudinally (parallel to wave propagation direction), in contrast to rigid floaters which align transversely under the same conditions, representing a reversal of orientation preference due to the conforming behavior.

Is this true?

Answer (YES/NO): YES